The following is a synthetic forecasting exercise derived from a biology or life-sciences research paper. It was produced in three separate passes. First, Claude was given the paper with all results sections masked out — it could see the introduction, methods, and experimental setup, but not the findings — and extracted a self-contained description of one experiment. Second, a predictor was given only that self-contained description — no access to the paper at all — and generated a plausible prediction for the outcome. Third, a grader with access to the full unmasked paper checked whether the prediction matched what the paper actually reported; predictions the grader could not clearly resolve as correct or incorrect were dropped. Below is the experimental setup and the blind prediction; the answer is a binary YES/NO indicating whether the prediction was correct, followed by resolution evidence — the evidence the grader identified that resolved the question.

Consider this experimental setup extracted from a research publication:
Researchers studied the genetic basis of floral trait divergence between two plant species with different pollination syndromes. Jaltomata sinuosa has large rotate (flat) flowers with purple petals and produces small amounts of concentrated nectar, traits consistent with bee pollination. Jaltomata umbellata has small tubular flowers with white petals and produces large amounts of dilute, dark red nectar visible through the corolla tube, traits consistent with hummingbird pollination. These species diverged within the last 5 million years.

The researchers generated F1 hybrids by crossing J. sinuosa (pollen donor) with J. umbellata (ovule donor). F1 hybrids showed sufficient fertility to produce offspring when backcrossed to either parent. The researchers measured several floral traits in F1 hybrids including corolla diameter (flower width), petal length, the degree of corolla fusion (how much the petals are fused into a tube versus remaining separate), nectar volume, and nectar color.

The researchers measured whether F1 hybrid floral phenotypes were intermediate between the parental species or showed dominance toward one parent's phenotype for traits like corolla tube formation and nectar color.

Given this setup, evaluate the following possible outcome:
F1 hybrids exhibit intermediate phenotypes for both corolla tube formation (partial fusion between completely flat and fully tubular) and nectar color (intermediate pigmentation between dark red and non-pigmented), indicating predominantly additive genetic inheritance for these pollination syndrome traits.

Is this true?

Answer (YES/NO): NO